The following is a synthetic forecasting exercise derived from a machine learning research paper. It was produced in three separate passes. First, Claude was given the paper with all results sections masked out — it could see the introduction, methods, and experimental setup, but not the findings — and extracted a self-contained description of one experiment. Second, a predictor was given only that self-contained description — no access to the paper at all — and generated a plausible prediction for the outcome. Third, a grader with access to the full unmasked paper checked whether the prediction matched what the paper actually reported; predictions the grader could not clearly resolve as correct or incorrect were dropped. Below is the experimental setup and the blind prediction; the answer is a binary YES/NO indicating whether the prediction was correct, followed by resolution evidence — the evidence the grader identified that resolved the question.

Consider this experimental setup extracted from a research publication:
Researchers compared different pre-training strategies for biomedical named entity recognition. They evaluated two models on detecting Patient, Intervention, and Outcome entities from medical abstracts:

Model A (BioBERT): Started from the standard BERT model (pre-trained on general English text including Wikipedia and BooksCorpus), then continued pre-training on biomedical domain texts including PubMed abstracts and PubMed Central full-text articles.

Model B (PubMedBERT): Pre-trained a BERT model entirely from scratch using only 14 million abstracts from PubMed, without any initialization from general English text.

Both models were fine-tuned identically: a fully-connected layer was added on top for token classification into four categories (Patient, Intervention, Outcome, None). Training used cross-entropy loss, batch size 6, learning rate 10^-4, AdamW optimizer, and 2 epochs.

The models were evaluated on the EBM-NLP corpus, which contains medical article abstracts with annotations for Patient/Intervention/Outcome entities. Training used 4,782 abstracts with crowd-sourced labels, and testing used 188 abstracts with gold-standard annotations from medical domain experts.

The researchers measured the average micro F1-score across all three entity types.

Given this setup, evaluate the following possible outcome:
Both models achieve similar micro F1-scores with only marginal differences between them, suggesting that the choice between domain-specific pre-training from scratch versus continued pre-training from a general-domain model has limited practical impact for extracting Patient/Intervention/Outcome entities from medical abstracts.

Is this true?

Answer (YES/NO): YES